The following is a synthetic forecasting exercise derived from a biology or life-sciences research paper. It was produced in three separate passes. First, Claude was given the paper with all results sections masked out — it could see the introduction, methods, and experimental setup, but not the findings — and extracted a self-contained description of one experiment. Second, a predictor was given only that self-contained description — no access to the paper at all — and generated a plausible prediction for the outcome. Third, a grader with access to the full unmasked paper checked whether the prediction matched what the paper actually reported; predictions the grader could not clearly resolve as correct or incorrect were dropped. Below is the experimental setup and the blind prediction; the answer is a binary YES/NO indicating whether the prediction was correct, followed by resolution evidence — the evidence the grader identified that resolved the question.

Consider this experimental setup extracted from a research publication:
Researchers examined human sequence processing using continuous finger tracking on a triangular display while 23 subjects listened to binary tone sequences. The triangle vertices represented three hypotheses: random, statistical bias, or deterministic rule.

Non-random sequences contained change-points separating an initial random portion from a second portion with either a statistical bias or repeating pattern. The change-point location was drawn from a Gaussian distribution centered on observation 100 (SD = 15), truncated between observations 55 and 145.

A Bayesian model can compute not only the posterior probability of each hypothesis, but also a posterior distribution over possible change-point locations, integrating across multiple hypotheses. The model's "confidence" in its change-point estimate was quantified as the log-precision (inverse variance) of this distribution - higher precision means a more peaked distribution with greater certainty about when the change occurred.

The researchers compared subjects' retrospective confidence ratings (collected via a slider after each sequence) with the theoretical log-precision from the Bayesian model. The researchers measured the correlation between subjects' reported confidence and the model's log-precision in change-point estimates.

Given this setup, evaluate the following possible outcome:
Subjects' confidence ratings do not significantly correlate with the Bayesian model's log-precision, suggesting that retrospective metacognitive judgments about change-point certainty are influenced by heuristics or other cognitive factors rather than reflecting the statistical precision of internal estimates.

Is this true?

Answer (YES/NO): NO